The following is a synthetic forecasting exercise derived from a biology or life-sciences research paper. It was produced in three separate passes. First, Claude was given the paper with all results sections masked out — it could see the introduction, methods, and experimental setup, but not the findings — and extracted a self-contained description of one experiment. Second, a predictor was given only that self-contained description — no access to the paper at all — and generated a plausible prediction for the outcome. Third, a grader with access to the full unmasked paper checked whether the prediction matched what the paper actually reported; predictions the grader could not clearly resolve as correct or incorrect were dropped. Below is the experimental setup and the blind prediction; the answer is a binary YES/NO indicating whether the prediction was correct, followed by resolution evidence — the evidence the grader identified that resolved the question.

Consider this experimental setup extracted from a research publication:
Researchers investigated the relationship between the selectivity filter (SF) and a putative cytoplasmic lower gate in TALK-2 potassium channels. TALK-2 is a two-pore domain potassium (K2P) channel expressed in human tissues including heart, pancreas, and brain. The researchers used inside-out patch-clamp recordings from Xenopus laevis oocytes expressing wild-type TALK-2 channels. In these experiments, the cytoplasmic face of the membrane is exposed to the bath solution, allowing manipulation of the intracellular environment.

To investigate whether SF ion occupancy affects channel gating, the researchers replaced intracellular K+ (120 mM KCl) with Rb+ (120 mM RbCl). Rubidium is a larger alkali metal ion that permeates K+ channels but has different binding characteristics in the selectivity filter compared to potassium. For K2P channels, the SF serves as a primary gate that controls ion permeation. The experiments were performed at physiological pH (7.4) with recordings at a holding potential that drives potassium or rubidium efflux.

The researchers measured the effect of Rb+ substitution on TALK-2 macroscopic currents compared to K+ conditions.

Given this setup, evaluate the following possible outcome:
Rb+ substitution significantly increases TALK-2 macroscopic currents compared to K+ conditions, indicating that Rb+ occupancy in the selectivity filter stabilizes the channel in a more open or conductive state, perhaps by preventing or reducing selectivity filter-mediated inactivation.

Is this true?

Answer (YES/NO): YES